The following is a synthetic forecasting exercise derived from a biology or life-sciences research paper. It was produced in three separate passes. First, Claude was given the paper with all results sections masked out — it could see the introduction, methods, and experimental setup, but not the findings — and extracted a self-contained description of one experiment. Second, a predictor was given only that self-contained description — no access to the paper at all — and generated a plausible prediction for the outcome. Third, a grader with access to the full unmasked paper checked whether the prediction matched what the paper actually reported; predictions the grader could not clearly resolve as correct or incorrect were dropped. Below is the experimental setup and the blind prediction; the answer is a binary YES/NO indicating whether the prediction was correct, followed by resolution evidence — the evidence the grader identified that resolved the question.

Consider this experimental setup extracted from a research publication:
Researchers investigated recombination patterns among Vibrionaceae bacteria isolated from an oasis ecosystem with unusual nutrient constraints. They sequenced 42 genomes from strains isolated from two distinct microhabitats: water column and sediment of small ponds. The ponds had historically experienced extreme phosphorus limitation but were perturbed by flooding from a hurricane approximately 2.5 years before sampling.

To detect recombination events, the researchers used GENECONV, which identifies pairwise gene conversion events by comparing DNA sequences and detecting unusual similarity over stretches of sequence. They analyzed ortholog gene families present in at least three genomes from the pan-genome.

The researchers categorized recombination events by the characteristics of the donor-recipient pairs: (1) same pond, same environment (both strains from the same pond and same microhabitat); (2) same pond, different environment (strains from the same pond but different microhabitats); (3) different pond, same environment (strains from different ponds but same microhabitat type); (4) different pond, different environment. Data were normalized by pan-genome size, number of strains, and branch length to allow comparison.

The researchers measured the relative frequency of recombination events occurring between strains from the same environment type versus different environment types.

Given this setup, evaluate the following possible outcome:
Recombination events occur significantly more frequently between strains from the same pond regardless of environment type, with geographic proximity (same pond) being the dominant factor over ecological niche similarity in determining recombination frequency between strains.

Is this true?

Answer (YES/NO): NO